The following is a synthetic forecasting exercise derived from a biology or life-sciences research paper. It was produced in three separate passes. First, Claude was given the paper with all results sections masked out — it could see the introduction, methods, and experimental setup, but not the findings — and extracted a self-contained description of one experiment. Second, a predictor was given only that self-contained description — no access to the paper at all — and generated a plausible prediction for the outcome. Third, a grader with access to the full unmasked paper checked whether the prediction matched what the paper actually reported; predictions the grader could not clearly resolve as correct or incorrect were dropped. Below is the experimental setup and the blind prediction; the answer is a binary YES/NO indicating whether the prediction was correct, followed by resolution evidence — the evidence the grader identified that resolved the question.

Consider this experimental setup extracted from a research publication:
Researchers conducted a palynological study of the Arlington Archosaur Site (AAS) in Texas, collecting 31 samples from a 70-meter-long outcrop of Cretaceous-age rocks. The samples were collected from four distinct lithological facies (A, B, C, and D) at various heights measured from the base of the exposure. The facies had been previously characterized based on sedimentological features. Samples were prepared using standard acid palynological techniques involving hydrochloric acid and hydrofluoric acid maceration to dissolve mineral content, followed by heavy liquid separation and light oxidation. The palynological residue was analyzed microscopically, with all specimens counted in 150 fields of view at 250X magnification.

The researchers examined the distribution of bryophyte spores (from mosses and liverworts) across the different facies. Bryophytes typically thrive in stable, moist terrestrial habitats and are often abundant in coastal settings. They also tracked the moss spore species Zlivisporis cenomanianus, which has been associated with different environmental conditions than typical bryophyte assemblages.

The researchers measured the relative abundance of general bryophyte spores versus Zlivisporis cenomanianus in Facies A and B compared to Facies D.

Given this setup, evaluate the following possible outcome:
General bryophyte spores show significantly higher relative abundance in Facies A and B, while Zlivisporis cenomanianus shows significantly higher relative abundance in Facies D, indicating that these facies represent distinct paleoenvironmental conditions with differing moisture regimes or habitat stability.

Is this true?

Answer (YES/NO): YES